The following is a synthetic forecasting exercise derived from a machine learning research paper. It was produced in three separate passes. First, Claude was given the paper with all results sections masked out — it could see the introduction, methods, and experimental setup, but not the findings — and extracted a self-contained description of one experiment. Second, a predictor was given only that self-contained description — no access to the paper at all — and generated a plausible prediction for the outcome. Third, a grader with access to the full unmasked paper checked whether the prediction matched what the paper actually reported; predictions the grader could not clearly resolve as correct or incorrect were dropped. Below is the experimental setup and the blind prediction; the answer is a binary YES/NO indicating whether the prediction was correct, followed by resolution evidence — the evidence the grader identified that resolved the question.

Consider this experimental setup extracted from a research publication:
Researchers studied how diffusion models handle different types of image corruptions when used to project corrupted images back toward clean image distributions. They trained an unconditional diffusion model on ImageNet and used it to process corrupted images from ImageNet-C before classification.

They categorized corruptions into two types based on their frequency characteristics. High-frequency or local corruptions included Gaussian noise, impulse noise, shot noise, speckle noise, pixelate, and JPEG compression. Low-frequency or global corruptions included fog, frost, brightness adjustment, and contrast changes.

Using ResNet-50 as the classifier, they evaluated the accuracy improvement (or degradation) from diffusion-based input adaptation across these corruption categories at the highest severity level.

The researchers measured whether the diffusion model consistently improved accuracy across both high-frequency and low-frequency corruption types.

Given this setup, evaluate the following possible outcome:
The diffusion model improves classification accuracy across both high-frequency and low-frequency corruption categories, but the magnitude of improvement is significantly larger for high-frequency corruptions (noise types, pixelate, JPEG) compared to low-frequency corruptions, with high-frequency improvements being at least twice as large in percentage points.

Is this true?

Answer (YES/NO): NO